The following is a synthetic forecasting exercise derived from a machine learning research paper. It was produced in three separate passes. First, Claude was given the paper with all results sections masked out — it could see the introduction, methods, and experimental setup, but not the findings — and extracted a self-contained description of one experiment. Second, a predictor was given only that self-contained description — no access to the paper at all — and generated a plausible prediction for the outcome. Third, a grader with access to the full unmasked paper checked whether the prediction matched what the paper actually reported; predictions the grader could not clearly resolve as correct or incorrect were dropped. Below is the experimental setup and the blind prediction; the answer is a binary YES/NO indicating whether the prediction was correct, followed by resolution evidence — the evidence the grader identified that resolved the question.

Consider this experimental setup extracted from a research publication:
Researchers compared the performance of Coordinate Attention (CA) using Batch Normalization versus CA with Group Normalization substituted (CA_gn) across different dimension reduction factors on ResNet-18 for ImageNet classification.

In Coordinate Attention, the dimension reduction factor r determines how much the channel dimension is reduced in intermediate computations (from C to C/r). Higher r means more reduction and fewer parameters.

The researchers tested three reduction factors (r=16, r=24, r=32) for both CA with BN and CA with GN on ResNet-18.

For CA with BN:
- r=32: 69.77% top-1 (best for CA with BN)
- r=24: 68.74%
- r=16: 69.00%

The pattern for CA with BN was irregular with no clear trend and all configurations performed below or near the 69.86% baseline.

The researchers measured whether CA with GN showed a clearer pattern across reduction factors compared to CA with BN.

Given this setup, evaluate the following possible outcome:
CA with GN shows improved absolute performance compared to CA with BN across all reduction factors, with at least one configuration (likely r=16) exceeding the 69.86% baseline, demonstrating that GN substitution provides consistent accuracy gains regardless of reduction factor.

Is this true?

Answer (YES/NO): YES